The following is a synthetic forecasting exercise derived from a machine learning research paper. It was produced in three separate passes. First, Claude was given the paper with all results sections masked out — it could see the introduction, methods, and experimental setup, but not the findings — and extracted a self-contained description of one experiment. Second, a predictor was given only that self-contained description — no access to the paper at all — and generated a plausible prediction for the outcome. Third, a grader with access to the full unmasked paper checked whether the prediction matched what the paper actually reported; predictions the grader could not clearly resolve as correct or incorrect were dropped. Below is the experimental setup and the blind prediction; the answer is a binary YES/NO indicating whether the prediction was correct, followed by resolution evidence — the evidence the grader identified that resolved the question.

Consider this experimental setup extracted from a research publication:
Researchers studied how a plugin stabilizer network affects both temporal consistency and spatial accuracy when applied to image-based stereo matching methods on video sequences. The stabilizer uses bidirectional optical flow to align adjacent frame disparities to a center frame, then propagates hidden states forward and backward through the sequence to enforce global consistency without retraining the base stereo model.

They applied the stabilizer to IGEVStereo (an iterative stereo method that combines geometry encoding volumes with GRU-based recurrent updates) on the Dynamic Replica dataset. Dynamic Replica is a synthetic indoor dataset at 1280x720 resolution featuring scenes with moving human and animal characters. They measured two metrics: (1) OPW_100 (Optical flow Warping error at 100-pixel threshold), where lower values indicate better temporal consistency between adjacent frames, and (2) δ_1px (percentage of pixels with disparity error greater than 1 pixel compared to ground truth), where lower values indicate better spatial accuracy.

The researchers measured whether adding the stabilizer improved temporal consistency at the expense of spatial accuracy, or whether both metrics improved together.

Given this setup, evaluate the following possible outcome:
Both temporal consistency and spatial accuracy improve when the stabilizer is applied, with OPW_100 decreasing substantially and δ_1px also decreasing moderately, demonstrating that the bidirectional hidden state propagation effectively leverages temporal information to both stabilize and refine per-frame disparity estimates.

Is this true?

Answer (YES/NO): YES